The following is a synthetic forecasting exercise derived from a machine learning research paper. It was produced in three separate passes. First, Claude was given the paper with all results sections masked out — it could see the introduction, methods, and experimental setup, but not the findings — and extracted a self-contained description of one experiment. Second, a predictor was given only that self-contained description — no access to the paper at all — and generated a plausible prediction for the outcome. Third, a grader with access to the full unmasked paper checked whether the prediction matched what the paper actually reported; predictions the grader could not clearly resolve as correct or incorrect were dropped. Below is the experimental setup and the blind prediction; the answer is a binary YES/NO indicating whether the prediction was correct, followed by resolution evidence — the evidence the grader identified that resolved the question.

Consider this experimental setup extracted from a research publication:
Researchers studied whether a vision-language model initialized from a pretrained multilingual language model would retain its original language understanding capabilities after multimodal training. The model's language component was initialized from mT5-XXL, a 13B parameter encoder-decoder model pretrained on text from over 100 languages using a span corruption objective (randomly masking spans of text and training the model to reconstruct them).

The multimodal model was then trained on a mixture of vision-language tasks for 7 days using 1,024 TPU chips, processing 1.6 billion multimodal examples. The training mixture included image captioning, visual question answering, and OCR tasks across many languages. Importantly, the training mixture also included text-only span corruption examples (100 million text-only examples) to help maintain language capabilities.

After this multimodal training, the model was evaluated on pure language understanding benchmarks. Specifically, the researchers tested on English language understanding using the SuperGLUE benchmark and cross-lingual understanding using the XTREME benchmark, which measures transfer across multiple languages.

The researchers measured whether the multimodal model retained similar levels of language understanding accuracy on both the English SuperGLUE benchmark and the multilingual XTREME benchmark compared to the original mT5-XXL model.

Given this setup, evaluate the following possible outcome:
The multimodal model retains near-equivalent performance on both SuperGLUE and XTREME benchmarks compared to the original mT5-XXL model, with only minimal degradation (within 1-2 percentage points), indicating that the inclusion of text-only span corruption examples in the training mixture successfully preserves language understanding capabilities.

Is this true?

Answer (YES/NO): YES